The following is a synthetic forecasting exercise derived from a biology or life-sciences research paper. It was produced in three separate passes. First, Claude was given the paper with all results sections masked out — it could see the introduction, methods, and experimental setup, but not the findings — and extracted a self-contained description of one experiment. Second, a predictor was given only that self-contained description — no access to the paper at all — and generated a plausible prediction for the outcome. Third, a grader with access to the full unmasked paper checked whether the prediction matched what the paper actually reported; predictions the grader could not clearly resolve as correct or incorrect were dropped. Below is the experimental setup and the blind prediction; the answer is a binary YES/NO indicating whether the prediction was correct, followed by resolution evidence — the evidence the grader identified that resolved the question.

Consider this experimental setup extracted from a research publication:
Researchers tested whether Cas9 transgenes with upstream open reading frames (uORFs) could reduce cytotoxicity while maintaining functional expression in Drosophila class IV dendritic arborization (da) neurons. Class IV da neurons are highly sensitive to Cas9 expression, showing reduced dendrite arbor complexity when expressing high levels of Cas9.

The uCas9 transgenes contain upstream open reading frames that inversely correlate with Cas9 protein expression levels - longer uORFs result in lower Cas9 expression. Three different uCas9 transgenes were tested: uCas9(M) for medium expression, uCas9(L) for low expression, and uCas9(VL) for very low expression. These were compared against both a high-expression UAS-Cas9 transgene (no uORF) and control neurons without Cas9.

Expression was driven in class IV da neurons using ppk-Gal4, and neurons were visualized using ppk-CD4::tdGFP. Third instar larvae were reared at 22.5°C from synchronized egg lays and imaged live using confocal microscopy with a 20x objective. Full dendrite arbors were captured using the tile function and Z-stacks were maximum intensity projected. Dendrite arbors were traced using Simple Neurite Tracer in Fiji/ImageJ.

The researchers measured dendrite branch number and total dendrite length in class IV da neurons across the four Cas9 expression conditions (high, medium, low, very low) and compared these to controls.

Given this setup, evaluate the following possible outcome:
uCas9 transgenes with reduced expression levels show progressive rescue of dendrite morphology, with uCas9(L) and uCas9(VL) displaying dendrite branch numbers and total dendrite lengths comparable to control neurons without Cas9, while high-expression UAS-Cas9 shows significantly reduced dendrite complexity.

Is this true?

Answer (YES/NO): NO